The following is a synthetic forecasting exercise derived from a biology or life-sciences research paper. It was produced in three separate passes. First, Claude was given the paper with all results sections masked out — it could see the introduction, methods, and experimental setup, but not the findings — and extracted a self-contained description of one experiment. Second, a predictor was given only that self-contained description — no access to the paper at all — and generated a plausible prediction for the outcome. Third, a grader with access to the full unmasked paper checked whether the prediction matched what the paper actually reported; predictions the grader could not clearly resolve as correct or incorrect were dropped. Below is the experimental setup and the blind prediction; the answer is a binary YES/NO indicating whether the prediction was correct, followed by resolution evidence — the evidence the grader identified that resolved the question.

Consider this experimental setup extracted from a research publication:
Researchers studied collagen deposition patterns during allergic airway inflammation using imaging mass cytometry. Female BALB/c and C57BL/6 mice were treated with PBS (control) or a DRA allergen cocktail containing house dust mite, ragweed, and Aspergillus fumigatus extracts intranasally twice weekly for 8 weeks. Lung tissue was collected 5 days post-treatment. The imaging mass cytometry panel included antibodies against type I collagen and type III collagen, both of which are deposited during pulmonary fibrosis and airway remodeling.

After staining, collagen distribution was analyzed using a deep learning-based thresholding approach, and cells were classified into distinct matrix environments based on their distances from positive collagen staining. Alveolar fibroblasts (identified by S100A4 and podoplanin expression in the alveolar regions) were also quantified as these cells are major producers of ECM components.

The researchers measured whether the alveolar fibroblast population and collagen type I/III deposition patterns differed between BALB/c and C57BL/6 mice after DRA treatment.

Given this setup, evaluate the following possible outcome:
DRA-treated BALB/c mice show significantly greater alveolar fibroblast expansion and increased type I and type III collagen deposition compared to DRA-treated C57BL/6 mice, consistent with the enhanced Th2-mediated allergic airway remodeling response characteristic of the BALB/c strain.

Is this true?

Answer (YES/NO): NO